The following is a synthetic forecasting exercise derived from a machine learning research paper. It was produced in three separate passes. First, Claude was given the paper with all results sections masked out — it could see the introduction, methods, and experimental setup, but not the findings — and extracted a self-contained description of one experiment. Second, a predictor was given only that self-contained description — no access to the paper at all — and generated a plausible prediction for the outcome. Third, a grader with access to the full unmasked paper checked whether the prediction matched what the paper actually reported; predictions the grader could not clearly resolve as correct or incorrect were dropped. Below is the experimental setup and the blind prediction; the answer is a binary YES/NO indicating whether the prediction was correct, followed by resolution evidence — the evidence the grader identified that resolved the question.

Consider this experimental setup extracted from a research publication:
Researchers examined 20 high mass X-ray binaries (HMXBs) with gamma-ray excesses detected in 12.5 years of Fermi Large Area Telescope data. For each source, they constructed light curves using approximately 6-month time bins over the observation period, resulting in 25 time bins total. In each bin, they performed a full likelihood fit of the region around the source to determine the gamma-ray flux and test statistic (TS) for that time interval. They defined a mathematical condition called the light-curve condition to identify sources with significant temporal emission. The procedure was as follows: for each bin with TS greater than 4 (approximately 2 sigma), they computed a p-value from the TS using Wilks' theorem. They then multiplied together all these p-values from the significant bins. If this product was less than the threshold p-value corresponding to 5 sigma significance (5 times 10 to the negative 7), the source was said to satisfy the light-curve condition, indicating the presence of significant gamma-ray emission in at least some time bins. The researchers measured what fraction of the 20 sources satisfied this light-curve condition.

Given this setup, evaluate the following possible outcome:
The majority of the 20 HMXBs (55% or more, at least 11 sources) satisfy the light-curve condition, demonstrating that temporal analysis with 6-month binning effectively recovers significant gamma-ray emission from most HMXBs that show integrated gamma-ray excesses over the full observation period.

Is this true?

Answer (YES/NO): YES